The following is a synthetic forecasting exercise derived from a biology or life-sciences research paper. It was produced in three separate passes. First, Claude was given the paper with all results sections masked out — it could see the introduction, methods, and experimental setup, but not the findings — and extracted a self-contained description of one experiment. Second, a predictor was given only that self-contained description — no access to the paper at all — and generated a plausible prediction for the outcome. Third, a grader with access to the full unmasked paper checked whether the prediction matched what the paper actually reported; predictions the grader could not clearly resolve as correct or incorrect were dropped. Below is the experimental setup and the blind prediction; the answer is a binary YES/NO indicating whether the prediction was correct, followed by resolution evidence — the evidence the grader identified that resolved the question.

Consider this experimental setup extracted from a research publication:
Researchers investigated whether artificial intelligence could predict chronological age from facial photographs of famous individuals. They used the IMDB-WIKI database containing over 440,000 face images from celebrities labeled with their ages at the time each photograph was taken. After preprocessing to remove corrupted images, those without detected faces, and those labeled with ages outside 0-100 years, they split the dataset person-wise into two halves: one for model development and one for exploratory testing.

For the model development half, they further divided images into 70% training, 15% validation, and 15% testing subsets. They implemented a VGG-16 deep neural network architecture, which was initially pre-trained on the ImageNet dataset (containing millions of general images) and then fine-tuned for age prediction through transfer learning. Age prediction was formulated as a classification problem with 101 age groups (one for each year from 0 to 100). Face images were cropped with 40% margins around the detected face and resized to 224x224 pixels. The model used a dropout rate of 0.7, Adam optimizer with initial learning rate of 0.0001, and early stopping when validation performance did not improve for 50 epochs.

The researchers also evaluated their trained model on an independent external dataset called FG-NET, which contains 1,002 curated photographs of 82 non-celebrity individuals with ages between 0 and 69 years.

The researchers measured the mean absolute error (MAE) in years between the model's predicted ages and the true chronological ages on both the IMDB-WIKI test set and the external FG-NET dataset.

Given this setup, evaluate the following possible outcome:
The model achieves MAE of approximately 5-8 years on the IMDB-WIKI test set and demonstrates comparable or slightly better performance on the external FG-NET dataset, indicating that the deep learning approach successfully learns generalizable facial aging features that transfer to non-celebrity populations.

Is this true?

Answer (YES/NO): YES